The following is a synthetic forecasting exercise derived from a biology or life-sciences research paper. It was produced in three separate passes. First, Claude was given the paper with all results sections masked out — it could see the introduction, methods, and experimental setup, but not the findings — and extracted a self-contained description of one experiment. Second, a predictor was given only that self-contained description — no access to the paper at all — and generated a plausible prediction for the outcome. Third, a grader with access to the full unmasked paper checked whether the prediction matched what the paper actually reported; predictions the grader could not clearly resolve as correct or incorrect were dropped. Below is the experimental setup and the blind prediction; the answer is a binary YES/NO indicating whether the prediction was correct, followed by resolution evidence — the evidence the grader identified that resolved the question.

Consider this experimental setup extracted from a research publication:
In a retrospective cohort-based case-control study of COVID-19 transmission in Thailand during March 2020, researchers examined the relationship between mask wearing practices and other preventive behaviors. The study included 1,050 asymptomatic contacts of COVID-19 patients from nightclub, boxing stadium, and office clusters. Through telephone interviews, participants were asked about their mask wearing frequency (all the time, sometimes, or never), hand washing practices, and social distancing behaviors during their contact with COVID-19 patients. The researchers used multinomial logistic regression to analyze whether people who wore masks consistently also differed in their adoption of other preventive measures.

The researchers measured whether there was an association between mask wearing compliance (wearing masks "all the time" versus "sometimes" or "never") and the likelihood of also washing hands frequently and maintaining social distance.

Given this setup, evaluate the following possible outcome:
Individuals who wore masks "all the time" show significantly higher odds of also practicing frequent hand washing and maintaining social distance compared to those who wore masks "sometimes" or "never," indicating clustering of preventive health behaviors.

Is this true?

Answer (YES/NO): YES